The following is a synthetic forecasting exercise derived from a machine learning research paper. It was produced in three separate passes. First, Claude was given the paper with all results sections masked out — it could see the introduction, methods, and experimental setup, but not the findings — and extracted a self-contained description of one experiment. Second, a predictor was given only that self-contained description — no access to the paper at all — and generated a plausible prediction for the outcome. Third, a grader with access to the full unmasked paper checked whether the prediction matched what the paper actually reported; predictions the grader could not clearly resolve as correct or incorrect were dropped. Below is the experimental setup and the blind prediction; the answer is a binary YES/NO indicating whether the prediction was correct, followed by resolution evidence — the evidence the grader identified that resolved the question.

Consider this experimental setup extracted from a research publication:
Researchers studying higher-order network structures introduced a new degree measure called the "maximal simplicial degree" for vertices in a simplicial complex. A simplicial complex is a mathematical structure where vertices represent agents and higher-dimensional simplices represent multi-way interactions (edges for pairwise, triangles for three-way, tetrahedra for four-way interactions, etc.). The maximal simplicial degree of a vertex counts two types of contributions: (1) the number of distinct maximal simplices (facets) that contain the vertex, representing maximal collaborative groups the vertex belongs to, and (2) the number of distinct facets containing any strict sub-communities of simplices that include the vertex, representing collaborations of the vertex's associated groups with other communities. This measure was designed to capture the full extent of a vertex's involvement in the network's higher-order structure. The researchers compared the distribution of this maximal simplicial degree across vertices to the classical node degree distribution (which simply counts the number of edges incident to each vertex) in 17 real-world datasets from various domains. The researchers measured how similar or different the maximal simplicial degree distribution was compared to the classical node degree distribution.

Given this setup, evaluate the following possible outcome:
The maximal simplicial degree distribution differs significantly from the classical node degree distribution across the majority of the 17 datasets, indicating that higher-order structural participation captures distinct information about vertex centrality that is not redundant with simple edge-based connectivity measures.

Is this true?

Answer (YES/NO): YES